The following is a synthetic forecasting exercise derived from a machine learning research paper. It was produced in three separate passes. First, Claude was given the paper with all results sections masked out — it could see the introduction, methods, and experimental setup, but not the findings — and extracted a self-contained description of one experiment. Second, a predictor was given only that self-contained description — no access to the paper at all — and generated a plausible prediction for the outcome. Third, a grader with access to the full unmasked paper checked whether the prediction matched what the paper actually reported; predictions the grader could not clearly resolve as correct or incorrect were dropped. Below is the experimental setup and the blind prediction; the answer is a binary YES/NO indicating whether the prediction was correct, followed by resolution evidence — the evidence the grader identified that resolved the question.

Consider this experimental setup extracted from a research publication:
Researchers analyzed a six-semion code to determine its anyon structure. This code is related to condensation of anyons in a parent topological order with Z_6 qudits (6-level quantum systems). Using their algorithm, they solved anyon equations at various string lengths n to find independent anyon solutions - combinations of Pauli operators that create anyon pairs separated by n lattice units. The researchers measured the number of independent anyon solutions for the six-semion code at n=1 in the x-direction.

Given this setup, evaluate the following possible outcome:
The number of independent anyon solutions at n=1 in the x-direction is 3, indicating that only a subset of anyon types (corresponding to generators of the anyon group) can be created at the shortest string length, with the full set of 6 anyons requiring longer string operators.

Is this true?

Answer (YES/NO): NO